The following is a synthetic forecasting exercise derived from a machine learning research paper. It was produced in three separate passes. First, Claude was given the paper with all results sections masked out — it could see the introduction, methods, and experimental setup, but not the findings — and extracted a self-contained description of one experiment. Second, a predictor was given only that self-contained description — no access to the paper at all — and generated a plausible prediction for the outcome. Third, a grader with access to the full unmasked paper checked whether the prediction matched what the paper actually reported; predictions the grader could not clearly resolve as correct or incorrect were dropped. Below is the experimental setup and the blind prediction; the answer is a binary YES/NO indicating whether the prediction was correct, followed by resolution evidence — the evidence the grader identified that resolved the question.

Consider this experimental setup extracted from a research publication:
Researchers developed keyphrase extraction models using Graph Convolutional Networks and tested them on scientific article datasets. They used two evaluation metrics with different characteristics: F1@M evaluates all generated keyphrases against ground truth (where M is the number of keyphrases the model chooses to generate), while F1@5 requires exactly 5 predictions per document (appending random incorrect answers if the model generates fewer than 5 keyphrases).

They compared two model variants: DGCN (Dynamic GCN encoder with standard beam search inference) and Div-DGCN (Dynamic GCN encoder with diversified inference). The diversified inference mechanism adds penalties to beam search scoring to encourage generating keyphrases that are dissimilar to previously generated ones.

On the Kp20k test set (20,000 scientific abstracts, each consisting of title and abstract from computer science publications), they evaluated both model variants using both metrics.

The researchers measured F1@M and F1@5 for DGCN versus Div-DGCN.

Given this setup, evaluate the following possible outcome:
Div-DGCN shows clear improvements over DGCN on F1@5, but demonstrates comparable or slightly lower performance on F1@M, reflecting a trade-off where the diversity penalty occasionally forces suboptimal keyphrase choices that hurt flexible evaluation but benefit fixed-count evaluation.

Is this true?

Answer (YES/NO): YES